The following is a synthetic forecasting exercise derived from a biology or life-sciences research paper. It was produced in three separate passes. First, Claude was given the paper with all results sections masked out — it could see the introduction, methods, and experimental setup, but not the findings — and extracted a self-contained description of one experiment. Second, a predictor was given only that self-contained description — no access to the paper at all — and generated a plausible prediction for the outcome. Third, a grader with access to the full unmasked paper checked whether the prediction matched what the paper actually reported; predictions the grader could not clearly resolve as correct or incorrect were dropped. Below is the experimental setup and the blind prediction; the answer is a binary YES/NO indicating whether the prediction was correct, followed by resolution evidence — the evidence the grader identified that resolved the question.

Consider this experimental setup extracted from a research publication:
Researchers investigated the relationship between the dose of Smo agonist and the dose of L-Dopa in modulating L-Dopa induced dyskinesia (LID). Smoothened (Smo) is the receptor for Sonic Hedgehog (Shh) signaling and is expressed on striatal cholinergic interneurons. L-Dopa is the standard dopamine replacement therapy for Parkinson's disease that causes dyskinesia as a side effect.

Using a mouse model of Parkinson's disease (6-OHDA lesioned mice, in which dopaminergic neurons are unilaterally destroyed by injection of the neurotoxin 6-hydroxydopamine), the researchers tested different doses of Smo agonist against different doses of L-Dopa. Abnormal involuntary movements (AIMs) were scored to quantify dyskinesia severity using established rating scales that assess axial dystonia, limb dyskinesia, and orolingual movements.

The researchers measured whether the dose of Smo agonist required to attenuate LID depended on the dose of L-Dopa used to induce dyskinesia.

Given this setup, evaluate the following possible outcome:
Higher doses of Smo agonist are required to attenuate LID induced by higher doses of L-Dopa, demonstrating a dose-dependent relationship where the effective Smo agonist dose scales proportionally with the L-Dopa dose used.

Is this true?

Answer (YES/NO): YES